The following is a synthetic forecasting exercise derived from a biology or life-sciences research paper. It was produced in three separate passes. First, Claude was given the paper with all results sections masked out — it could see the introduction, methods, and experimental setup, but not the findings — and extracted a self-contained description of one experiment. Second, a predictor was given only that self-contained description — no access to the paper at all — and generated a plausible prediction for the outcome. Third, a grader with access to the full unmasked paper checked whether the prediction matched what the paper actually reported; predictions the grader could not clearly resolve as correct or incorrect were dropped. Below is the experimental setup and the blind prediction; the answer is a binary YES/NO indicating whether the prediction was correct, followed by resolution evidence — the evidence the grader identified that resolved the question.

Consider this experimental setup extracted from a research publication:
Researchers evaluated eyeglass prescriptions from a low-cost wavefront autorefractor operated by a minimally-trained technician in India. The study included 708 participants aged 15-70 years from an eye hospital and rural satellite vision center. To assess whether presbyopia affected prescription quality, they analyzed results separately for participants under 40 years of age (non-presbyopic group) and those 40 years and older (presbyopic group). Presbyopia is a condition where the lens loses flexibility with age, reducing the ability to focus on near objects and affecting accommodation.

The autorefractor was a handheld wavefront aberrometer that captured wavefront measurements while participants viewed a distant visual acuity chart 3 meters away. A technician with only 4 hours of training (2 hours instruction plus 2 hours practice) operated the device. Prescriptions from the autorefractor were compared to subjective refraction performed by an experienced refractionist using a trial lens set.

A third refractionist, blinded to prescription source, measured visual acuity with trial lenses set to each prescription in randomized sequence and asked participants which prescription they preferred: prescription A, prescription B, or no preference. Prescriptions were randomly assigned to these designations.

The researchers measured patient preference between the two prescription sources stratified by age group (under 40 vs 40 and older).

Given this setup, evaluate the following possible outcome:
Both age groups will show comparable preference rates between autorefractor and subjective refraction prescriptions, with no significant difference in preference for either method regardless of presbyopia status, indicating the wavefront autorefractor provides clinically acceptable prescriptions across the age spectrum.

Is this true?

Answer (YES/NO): NO